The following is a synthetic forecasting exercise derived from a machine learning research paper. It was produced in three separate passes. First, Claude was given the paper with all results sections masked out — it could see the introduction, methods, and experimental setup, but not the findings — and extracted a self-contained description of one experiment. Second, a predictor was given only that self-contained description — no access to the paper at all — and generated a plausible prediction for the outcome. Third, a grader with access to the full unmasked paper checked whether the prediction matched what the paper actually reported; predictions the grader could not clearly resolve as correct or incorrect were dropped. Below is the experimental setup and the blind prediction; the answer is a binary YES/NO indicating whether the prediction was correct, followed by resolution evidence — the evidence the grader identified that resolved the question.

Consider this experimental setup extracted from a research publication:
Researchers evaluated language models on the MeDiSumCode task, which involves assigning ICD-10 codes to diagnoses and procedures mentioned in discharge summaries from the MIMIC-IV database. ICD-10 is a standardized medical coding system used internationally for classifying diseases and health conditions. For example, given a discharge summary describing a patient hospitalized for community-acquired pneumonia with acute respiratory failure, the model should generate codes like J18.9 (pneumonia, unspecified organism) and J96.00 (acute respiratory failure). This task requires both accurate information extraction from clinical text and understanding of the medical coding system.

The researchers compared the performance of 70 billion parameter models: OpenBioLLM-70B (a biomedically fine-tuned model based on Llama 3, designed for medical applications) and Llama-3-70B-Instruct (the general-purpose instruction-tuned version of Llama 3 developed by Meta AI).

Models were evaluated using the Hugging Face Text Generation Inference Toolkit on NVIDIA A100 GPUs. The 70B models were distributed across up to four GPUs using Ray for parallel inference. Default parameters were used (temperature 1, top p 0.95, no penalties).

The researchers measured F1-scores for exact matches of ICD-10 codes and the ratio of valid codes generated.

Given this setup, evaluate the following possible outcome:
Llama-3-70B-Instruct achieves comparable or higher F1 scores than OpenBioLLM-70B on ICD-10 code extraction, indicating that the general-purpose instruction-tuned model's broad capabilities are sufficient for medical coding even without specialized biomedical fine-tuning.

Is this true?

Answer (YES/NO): YES